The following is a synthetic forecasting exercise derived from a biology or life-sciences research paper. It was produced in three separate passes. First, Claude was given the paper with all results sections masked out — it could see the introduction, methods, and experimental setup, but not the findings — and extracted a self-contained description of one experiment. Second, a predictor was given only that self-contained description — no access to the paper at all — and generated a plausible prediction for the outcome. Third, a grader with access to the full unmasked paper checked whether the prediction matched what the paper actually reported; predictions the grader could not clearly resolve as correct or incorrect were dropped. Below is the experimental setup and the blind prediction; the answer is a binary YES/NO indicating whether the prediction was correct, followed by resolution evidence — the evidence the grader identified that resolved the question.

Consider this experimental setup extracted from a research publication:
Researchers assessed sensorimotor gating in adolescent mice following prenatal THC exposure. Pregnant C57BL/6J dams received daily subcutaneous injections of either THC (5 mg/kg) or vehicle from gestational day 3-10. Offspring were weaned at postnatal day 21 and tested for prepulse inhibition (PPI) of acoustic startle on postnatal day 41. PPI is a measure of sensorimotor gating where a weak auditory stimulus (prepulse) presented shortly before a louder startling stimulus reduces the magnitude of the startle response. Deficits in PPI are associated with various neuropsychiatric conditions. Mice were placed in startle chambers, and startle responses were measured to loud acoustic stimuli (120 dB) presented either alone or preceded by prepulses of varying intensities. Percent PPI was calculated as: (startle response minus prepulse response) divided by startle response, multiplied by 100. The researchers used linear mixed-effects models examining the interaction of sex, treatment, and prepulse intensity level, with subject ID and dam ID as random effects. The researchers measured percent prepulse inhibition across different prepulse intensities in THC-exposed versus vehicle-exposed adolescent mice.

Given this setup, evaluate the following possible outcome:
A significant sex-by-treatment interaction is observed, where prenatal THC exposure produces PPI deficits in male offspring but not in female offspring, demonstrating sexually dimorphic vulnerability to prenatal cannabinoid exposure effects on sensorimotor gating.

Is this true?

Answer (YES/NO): NO